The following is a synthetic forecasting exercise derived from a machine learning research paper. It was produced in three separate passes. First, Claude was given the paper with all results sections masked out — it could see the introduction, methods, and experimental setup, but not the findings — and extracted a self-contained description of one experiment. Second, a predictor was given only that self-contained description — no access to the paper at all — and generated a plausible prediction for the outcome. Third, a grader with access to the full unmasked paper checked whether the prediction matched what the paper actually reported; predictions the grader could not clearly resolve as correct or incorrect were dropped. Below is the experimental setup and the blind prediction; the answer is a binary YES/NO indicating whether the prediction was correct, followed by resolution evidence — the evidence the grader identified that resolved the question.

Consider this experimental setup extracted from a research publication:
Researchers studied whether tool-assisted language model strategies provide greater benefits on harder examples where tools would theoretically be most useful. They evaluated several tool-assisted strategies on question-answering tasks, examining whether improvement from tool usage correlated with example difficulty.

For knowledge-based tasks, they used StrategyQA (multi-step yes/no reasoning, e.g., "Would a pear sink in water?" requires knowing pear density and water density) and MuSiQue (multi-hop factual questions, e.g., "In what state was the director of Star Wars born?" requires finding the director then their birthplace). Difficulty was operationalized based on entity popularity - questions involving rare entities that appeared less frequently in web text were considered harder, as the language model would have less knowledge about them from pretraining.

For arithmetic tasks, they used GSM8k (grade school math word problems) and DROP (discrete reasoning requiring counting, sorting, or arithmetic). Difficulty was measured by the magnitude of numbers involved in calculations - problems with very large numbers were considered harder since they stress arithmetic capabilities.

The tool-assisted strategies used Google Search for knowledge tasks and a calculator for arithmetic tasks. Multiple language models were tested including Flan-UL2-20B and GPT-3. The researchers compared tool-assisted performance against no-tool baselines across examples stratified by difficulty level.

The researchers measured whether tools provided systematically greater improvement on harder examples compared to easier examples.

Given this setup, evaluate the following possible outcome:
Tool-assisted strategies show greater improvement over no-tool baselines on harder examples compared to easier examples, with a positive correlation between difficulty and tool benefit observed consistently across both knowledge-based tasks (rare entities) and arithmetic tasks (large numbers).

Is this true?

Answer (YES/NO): NO